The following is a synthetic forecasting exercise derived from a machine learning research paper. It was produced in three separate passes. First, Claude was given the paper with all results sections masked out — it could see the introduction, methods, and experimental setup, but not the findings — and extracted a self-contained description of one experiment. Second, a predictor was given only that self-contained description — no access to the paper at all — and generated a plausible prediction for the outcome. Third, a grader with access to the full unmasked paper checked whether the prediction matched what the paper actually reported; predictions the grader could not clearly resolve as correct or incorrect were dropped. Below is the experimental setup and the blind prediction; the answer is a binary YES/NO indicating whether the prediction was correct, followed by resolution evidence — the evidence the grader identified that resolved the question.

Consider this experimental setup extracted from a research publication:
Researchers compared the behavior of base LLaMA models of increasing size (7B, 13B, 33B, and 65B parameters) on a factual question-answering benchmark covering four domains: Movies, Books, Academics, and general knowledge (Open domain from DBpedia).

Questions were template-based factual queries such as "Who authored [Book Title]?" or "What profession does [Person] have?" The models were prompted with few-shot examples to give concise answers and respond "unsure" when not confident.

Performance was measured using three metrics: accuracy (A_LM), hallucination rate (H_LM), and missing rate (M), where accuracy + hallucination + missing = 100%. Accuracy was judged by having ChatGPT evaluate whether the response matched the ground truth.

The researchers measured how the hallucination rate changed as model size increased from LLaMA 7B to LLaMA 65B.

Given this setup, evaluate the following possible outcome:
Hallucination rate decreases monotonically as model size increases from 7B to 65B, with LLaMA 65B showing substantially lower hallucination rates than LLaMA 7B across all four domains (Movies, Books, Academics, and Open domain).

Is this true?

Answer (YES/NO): NO